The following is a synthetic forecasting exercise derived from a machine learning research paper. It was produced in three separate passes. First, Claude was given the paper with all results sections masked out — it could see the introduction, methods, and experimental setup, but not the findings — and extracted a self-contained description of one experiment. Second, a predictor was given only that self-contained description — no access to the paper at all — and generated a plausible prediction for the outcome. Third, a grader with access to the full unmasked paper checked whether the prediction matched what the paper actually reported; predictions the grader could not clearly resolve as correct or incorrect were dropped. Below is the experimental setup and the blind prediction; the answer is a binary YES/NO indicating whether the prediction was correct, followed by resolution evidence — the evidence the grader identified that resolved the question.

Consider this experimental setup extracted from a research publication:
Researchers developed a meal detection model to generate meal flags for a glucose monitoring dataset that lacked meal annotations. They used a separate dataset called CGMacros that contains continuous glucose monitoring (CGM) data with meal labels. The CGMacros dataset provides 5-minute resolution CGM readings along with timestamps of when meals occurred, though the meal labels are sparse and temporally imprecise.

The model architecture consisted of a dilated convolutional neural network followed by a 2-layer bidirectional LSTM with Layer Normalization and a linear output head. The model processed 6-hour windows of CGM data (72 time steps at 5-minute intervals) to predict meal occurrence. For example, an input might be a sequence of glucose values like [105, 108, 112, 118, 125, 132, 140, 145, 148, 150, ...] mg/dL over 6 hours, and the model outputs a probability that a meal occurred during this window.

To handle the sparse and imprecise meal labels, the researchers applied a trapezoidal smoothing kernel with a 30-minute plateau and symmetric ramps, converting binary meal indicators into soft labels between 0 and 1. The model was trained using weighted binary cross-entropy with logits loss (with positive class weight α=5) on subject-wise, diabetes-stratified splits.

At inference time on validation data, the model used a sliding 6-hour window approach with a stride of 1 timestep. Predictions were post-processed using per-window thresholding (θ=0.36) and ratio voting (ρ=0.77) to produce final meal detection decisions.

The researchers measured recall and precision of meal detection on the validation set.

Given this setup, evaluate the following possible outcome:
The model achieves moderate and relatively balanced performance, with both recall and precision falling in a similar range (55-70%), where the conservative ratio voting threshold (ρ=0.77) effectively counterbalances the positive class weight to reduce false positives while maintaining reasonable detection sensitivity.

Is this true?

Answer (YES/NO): NO